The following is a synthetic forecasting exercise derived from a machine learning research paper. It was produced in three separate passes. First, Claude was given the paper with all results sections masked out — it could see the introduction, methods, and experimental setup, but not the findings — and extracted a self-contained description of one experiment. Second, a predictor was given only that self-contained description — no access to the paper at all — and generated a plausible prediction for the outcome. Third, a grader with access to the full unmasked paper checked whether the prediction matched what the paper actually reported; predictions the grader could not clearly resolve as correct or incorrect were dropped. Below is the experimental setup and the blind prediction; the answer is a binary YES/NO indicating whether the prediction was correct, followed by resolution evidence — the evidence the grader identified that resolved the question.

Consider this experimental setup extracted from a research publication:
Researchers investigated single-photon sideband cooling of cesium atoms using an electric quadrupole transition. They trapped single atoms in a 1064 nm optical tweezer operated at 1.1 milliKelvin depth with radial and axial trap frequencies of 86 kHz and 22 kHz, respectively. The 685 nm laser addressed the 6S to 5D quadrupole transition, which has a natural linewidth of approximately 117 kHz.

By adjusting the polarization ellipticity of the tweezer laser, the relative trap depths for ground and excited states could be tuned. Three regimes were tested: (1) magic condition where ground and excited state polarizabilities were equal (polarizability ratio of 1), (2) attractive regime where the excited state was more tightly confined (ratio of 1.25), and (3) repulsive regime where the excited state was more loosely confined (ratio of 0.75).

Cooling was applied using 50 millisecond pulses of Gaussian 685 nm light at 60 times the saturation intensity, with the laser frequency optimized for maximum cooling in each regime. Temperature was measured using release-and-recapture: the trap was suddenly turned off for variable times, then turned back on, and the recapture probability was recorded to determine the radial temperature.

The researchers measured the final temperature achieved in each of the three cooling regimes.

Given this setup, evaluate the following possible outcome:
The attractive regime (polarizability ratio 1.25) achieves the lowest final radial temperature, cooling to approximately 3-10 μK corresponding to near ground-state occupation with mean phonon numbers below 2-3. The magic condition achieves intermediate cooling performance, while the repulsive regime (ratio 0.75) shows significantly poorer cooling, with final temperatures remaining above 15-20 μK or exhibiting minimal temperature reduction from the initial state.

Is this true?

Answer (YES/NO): YES